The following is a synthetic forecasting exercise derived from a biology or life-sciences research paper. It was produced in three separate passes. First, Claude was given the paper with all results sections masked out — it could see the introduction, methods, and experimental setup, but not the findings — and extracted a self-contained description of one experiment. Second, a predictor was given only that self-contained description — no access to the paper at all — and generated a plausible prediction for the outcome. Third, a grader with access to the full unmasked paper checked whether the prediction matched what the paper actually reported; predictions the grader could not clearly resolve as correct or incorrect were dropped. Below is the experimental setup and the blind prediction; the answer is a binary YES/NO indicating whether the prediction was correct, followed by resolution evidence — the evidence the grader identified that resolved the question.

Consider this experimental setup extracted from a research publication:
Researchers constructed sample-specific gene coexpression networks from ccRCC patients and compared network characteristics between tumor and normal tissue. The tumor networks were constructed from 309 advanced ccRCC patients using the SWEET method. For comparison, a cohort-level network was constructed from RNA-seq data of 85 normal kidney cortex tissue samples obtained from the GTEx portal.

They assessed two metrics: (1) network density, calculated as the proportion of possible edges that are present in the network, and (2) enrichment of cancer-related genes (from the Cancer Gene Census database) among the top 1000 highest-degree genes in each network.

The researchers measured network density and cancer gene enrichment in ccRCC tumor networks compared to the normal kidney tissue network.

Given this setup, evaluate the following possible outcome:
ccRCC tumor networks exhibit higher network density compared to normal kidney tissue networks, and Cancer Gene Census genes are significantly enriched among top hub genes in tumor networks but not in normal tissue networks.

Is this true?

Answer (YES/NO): NO